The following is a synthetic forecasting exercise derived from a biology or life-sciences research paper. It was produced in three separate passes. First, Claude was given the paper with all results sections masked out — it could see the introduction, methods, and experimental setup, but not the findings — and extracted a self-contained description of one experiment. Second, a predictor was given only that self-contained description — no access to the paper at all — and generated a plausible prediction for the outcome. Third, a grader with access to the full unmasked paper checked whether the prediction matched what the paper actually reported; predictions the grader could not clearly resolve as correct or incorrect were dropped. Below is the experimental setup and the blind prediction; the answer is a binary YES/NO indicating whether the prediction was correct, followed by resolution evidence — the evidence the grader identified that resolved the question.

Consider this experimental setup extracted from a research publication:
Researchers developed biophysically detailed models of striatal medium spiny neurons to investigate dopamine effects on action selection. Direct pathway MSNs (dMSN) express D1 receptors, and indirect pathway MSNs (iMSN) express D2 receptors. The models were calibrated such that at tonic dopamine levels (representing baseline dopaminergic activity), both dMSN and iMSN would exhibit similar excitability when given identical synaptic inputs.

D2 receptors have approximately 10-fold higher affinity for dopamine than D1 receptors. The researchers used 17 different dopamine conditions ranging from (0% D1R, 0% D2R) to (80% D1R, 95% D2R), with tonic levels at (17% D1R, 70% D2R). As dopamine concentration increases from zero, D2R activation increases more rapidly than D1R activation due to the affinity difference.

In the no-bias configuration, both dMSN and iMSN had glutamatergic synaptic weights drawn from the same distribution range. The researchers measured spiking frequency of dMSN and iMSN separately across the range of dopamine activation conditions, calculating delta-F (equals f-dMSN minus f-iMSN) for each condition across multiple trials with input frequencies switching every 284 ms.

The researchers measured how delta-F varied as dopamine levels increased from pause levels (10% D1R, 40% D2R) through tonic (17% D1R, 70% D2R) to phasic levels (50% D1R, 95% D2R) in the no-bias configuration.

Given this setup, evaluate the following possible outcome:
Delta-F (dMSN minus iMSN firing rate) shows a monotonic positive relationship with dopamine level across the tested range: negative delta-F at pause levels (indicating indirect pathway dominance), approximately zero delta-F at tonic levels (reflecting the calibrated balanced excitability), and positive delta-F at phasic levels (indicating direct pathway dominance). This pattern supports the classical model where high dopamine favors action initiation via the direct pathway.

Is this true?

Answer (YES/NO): YES